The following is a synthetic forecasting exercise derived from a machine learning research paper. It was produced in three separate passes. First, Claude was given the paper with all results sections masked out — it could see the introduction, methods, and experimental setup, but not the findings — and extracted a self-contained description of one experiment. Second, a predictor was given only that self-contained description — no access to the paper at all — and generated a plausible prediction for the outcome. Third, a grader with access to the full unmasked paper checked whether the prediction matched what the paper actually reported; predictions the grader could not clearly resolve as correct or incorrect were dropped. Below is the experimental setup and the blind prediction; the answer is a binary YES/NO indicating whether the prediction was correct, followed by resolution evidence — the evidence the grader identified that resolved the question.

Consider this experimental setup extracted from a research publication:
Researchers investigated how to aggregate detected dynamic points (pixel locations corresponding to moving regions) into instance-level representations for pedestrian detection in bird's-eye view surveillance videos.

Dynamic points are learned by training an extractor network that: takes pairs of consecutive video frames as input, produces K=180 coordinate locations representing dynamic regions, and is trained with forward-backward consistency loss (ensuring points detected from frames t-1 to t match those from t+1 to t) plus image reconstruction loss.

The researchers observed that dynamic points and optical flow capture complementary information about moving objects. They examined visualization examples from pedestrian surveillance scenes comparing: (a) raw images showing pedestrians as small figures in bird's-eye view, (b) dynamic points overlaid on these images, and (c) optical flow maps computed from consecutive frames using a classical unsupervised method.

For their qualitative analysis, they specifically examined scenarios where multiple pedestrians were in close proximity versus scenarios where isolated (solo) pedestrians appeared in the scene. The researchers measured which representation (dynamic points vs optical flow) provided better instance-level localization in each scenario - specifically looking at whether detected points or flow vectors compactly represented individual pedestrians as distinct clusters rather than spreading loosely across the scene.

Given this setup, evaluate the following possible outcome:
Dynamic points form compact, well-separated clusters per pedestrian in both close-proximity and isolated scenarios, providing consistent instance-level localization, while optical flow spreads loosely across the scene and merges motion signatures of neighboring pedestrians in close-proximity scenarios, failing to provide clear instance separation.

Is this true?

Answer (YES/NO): NO